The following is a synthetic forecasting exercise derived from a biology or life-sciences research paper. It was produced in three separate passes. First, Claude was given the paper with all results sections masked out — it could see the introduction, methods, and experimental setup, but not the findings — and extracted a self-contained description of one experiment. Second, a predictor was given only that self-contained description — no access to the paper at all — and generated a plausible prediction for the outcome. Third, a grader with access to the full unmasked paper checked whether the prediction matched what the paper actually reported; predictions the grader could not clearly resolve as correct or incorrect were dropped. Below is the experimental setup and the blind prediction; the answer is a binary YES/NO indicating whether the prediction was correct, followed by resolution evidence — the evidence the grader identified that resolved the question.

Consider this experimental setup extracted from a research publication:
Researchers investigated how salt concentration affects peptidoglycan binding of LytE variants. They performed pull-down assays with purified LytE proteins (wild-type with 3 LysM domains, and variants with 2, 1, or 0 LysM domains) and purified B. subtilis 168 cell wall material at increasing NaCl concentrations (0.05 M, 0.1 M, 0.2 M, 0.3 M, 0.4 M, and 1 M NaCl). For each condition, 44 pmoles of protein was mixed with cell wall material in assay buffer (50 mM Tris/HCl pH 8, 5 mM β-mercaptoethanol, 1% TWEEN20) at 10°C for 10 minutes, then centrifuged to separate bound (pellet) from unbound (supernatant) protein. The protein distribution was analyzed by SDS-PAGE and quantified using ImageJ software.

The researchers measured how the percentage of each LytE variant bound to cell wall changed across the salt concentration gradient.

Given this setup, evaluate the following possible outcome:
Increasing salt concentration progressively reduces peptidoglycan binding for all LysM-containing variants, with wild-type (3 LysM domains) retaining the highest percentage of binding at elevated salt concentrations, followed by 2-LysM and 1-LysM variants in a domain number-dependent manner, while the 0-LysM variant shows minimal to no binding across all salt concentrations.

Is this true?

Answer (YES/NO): YES